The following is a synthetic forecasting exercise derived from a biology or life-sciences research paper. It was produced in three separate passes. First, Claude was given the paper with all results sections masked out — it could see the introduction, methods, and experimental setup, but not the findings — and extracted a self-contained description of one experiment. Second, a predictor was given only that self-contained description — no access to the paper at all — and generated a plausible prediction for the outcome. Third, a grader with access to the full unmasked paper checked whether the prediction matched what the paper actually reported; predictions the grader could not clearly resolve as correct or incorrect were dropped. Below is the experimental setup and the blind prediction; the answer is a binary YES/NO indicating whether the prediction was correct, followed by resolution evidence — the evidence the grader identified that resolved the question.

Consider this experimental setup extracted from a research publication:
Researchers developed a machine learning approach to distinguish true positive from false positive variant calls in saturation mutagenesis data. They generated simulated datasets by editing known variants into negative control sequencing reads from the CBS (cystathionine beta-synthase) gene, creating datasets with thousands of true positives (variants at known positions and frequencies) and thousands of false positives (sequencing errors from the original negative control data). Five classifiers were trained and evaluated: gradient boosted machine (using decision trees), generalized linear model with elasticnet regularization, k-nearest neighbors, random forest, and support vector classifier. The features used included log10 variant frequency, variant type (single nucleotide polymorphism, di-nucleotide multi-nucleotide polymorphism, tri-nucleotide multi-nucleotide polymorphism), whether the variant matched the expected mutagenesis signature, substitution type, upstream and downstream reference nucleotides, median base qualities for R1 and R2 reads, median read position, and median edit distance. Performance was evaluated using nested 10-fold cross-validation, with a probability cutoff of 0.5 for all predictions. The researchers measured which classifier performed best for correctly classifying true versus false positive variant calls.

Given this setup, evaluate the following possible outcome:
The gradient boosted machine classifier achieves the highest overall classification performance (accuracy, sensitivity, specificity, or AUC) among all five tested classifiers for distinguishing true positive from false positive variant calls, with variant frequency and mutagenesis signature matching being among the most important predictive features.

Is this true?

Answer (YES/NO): NO